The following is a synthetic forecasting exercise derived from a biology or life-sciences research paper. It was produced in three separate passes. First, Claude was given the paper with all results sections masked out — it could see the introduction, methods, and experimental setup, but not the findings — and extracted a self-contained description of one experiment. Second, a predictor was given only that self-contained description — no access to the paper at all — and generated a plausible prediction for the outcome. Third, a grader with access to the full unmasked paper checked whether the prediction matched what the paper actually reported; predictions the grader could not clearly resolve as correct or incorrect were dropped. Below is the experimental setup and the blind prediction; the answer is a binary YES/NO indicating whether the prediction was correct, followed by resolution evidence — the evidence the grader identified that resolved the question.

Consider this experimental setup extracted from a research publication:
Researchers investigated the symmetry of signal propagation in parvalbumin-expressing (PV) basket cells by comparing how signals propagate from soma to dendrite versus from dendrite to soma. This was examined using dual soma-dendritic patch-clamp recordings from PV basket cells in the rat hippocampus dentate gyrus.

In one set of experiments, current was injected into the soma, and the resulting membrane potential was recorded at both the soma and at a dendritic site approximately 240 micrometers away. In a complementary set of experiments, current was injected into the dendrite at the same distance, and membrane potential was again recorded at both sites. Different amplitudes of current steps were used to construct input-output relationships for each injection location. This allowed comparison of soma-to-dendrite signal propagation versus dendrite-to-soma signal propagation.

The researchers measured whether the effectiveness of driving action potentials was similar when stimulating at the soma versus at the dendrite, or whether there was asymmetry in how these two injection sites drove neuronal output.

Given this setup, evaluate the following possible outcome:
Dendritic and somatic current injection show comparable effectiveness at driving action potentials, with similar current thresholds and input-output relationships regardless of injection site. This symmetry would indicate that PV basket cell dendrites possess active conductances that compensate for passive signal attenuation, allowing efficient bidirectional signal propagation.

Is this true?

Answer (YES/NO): NO